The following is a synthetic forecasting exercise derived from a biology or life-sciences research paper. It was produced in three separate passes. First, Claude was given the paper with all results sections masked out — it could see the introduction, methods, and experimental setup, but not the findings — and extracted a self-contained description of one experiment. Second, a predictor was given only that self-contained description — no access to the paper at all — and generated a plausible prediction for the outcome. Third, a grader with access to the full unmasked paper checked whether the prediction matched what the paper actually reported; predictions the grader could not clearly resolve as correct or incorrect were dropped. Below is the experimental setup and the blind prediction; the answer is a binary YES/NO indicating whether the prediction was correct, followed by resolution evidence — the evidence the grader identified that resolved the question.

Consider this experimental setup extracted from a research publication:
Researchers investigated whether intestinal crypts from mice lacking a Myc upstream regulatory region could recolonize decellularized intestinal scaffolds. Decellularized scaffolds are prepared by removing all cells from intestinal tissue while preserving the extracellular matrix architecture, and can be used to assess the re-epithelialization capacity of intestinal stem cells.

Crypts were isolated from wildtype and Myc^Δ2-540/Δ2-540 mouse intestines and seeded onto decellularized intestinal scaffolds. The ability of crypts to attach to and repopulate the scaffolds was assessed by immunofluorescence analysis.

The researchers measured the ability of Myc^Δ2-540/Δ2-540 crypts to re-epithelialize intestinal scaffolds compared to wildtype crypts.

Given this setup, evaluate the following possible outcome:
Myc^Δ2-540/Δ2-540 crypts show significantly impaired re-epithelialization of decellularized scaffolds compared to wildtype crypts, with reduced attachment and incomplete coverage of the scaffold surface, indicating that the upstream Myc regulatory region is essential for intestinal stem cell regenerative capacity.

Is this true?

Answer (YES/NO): YES